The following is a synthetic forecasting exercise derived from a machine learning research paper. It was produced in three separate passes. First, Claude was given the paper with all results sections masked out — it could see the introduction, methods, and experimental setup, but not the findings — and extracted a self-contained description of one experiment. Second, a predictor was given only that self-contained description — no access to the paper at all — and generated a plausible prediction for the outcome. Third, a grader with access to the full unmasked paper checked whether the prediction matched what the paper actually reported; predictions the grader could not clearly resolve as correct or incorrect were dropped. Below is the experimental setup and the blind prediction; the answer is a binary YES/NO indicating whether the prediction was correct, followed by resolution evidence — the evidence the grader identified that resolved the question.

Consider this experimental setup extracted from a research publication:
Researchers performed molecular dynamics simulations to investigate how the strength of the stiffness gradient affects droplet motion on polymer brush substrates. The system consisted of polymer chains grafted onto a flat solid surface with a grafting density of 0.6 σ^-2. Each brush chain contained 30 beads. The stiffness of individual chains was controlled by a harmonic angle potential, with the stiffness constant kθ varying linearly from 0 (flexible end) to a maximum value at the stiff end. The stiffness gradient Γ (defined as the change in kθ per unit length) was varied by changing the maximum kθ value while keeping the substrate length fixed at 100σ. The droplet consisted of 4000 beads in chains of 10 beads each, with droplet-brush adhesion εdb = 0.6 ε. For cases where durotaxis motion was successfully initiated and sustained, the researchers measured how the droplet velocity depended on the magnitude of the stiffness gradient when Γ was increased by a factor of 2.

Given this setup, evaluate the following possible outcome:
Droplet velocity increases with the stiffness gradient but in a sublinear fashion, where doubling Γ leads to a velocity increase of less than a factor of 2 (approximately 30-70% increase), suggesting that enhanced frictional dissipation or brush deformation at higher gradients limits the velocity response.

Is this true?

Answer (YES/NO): NO